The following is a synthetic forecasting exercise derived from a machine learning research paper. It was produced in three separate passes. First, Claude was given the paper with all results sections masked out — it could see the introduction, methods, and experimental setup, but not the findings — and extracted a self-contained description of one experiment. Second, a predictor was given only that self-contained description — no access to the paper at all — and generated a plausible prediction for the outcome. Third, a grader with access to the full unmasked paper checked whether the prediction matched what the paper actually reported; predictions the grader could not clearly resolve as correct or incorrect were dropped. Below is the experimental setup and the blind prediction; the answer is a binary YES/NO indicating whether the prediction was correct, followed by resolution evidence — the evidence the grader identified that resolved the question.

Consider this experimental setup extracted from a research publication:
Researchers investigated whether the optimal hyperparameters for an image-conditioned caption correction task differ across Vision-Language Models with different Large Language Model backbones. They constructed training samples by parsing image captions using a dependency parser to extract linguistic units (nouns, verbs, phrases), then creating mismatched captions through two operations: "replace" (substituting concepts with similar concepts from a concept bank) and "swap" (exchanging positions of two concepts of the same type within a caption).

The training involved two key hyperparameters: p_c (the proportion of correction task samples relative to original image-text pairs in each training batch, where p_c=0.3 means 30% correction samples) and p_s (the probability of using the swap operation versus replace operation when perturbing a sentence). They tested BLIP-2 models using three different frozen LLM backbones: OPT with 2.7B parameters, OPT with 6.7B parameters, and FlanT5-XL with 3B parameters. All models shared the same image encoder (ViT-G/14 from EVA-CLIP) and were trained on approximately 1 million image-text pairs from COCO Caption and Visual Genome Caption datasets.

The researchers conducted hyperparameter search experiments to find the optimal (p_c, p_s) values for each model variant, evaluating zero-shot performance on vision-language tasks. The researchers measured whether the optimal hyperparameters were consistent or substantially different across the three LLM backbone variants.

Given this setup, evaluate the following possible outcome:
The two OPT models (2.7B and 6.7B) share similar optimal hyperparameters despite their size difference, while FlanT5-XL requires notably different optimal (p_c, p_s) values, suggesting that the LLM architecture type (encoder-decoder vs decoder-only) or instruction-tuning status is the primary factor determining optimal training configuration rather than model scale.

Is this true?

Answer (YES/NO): YES